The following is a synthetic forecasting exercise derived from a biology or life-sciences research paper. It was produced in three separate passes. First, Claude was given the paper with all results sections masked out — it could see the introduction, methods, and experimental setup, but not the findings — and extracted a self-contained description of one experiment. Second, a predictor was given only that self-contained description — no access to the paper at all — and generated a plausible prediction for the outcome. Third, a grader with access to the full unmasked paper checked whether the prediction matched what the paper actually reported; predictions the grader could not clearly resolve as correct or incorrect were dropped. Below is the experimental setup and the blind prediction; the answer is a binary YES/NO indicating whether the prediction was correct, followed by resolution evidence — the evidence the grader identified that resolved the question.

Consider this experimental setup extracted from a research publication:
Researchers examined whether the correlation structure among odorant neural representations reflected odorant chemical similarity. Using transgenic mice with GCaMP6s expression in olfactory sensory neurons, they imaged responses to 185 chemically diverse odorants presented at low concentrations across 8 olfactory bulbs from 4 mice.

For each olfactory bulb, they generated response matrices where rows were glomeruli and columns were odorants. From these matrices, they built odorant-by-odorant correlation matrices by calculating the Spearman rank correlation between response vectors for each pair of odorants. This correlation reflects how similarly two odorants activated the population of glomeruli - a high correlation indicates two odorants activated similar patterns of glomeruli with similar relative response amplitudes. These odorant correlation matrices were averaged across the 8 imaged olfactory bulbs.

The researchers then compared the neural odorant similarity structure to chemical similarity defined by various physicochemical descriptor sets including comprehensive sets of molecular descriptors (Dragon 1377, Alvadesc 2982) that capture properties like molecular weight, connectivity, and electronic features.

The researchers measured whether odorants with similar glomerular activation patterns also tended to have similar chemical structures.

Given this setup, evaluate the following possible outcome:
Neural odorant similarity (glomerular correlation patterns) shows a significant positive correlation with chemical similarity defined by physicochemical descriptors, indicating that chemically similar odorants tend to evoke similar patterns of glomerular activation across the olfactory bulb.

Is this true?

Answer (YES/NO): YES